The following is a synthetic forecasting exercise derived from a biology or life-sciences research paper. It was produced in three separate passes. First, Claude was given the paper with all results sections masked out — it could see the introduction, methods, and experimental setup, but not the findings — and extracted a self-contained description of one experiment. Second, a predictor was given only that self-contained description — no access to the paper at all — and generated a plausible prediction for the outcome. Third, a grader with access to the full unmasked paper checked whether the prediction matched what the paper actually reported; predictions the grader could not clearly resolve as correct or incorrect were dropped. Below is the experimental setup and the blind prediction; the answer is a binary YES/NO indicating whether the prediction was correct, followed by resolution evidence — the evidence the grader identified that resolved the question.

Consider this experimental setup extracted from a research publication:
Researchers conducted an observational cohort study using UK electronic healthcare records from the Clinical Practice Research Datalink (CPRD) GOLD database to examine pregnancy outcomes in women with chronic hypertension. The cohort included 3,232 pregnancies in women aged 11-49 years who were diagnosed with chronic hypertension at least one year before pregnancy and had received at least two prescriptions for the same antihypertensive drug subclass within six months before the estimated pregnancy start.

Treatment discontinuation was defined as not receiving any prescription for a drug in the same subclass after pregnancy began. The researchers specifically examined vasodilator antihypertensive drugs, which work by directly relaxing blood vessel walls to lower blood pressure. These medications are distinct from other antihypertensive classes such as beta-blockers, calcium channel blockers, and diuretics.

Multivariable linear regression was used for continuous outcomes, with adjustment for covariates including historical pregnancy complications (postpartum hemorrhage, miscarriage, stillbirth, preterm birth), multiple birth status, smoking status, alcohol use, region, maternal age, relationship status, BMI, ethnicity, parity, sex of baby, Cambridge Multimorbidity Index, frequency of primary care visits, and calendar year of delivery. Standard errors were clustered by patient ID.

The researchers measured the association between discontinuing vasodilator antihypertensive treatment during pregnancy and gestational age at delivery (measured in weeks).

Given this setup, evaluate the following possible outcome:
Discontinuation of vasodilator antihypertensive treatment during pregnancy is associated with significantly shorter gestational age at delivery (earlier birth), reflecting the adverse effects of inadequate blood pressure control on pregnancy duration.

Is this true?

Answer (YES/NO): NO